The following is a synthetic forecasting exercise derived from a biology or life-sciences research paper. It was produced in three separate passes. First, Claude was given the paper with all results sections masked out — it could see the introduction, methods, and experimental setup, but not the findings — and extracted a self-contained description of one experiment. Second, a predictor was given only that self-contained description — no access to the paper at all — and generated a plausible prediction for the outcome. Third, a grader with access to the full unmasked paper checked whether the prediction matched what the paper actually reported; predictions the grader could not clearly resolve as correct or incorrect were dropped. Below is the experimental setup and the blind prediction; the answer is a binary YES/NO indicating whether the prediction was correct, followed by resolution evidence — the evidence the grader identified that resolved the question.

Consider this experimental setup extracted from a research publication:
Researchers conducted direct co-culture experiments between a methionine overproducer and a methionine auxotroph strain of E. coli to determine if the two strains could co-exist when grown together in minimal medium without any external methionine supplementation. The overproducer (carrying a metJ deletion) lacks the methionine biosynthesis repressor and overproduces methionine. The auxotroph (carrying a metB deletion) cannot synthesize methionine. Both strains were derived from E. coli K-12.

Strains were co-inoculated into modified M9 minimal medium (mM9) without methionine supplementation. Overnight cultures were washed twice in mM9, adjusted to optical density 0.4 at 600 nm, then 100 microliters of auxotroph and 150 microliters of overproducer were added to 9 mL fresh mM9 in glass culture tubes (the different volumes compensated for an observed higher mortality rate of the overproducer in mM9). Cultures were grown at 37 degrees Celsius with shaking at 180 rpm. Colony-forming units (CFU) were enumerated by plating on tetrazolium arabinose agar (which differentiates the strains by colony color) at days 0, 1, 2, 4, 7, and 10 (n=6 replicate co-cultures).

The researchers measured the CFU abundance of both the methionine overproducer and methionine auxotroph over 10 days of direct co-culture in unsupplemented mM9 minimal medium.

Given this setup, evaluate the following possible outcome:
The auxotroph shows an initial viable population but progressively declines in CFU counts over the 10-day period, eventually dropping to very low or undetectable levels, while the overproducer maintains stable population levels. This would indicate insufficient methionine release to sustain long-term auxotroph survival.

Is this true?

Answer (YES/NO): NO